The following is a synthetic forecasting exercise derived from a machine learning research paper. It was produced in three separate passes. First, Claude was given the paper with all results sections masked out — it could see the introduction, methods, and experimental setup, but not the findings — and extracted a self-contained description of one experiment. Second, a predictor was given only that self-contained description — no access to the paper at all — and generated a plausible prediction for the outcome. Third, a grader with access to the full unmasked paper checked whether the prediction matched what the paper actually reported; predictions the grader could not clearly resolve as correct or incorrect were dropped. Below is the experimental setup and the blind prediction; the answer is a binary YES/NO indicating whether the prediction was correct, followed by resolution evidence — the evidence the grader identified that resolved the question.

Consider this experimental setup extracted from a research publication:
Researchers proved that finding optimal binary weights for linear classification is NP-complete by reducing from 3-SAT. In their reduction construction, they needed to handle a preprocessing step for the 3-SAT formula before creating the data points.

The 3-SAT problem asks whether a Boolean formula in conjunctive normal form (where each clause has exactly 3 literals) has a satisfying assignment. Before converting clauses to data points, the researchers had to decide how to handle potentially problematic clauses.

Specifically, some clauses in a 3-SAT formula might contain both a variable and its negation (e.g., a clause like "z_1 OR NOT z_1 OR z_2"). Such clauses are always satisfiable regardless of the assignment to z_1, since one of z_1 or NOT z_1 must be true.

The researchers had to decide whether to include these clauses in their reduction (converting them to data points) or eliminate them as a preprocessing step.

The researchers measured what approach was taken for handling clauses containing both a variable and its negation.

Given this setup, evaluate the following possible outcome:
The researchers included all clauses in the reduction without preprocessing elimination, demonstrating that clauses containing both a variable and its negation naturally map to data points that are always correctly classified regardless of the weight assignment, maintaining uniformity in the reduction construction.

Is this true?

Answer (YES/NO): NO